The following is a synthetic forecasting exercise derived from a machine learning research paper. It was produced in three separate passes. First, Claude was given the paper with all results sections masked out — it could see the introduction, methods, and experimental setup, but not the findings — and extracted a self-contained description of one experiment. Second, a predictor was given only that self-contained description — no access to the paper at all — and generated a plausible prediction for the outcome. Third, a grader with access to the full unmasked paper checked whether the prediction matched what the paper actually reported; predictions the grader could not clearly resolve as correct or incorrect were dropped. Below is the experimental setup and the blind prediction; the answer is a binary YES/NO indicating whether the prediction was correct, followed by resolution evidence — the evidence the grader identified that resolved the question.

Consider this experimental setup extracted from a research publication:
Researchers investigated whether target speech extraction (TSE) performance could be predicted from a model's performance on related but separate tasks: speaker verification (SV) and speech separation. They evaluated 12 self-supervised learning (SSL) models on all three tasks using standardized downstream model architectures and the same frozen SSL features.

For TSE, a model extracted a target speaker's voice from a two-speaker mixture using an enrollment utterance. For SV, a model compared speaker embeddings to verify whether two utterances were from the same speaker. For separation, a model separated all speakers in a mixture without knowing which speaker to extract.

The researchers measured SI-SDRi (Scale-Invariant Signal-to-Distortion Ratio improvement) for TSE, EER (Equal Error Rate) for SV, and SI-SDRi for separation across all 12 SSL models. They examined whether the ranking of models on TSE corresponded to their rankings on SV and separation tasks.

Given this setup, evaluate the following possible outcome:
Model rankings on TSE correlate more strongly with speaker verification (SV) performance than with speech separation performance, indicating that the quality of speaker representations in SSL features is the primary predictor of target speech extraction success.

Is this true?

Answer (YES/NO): NO